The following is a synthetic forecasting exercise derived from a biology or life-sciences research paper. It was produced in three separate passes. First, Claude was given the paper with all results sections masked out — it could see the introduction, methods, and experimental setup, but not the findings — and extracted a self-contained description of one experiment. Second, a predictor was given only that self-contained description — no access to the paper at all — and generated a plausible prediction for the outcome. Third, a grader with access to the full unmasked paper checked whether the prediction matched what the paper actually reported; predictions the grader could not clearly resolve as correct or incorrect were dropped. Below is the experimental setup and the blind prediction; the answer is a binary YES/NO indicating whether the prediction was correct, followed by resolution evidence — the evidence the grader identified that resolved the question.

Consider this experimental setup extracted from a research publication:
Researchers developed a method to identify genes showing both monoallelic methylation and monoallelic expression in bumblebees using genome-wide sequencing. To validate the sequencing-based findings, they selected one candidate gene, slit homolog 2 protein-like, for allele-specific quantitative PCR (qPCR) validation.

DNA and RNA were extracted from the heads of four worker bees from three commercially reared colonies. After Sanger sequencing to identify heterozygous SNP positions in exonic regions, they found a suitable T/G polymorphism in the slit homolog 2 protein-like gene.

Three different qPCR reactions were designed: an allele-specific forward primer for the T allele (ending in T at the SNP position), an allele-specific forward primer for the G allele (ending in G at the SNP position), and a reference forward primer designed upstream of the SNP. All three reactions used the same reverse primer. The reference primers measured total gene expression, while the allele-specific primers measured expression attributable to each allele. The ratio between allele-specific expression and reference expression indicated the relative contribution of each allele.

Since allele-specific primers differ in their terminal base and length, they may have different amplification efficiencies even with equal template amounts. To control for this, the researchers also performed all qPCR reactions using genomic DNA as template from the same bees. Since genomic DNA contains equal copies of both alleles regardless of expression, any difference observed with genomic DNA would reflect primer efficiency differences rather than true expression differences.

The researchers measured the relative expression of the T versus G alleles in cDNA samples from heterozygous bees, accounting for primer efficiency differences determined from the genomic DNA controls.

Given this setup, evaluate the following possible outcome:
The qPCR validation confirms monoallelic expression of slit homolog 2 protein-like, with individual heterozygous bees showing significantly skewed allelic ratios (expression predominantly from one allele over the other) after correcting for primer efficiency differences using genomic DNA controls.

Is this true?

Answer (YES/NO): YES